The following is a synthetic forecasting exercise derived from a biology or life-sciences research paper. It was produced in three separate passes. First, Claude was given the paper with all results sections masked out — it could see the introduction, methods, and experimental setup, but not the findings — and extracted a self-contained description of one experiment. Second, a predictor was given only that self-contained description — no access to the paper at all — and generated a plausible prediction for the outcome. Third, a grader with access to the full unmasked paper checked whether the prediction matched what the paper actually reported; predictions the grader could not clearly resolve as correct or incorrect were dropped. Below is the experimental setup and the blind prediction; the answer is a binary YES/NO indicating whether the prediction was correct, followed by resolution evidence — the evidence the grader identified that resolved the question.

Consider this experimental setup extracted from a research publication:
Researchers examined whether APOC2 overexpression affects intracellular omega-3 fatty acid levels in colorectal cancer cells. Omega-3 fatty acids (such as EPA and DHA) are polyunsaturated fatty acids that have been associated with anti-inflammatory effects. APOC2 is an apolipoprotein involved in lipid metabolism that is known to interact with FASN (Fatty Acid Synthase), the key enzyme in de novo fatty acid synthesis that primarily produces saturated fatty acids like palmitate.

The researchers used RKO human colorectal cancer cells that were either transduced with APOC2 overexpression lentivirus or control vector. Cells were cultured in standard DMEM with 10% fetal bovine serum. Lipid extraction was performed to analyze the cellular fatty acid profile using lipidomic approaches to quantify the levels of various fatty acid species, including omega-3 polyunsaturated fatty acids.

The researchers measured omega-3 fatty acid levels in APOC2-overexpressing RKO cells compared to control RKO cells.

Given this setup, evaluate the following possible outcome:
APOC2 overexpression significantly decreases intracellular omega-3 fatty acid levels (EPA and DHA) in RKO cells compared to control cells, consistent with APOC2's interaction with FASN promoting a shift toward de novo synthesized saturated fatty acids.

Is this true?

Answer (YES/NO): YES